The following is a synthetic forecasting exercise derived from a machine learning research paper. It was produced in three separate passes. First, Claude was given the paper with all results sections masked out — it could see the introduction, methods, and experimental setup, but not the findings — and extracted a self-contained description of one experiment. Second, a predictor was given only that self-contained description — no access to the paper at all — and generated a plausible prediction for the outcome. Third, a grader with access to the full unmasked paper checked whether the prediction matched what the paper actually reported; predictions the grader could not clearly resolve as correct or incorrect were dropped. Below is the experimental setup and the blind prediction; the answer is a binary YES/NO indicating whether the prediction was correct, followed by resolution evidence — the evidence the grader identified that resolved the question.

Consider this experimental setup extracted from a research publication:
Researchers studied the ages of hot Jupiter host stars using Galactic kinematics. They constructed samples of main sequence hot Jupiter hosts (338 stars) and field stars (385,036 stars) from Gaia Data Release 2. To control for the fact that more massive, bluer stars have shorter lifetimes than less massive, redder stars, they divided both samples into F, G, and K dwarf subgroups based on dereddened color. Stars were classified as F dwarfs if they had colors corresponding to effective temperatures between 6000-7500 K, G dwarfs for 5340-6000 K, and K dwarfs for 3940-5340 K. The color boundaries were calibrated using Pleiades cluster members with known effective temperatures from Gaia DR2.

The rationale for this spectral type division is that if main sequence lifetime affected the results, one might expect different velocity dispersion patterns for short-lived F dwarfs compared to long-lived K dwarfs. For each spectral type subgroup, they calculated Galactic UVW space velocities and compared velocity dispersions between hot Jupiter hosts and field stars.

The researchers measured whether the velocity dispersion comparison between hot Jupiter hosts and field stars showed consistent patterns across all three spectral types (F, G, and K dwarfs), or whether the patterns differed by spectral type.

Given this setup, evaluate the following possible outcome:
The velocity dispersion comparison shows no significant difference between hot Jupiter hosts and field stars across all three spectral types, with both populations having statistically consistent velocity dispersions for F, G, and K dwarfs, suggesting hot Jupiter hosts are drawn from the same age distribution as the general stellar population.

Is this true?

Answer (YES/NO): NO